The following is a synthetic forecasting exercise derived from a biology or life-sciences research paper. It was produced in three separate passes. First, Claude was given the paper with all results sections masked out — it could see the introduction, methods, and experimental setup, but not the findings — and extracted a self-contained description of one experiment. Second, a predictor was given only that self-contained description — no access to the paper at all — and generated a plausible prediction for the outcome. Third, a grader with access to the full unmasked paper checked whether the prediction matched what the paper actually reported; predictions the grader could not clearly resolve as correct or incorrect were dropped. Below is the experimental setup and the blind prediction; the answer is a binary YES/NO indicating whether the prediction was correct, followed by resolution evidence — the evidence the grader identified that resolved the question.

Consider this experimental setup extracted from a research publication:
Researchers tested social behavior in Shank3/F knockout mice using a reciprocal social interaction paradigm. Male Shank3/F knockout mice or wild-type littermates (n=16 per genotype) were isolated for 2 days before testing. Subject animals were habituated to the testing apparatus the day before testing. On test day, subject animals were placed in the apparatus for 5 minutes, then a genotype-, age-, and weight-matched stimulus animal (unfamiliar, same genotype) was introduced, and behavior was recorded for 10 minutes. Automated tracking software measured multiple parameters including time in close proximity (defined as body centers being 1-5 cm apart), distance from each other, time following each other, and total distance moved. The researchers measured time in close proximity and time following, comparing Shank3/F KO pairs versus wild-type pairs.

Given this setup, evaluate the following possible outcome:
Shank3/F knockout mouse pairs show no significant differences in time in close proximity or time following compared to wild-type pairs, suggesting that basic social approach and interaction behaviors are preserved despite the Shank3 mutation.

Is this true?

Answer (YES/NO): NO